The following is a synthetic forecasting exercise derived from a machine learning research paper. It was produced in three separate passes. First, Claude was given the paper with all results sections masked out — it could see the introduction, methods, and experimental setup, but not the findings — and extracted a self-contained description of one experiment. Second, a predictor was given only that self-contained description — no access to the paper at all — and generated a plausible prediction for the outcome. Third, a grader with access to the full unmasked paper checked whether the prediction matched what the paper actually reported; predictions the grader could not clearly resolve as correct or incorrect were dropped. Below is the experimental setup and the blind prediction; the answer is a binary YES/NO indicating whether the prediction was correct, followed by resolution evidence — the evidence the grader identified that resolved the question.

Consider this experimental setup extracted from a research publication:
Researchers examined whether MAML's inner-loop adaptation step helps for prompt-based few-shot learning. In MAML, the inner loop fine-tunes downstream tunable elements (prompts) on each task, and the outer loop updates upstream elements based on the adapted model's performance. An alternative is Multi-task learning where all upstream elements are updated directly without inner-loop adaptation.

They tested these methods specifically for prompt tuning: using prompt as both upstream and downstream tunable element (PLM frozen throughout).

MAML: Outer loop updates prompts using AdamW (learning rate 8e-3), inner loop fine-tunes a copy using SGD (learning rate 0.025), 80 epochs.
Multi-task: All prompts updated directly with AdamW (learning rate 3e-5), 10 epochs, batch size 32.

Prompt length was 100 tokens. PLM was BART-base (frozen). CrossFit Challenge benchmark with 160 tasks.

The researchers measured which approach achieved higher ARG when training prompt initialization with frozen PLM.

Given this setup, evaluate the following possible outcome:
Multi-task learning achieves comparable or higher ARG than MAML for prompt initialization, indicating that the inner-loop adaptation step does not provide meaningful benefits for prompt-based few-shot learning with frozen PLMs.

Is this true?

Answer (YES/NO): YES